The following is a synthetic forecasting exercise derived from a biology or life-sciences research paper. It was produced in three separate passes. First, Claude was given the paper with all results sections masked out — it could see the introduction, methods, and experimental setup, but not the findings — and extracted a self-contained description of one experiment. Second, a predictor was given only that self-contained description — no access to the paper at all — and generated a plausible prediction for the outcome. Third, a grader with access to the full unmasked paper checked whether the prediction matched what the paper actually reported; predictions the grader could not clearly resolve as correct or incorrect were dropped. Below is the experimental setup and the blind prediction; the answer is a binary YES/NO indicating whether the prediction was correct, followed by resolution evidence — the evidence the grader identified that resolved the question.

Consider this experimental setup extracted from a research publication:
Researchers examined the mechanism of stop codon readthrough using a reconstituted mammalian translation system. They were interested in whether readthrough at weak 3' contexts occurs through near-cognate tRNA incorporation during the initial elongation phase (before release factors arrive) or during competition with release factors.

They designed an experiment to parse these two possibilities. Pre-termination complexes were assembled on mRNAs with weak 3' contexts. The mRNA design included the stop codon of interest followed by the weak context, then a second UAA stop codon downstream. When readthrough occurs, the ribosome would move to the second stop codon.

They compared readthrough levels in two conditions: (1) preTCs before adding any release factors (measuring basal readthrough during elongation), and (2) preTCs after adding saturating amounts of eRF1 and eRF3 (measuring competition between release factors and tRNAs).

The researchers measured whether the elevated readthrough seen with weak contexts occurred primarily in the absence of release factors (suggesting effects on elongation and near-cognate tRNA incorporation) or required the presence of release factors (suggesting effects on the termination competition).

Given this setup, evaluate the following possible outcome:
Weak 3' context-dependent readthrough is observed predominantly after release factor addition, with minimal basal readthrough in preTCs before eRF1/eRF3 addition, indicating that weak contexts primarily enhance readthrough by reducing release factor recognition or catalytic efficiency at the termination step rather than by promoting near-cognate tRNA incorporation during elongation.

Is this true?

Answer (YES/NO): NO